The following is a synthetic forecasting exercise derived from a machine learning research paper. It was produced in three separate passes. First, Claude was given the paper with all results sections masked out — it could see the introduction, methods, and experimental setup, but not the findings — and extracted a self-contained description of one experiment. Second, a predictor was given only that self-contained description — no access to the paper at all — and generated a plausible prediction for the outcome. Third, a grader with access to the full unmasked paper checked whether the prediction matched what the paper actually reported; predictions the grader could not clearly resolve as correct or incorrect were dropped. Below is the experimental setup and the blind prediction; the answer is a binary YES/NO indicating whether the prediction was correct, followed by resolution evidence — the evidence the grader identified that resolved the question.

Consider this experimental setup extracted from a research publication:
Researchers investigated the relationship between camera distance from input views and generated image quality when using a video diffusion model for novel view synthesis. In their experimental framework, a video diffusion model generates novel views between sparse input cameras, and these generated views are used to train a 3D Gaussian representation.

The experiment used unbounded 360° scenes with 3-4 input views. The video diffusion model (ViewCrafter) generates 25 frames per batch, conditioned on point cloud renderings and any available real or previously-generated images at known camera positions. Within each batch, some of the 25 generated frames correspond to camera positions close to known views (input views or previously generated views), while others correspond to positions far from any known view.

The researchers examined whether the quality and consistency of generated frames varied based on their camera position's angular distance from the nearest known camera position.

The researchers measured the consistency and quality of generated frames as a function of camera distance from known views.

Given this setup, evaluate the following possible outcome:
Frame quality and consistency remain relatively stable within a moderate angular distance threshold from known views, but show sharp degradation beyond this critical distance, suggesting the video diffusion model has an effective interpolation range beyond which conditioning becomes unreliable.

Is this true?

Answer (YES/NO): NO